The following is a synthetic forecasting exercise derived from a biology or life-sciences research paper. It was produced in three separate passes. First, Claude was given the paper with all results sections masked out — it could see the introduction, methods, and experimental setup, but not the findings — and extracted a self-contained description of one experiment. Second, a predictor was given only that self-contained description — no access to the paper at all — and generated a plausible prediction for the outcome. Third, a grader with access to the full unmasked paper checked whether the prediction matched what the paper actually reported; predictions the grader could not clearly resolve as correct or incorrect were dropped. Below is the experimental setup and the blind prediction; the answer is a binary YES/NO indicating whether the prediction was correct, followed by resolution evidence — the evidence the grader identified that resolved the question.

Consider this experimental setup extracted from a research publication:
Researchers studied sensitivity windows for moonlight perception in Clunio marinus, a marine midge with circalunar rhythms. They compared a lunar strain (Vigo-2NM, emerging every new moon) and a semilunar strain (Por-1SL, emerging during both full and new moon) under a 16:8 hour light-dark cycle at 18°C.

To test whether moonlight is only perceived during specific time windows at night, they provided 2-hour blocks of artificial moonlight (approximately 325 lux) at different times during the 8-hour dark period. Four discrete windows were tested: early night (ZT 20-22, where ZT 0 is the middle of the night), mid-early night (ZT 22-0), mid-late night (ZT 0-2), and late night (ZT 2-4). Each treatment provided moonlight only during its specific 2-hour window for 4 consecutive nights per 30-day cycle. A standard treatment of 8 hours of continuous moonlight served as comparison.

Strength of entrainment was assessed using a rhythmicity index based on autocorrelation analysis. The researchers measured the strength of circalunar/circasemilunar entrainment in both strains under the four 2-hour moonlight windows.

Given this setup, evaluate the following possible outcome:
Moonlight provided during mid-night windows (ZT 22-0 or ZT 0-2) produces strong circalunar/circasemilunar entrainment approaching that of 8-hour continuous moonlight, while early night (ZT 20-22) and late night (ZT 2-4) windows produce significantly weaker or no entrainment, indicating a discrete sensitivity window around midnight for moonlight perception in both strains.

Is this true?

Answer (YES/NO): NO